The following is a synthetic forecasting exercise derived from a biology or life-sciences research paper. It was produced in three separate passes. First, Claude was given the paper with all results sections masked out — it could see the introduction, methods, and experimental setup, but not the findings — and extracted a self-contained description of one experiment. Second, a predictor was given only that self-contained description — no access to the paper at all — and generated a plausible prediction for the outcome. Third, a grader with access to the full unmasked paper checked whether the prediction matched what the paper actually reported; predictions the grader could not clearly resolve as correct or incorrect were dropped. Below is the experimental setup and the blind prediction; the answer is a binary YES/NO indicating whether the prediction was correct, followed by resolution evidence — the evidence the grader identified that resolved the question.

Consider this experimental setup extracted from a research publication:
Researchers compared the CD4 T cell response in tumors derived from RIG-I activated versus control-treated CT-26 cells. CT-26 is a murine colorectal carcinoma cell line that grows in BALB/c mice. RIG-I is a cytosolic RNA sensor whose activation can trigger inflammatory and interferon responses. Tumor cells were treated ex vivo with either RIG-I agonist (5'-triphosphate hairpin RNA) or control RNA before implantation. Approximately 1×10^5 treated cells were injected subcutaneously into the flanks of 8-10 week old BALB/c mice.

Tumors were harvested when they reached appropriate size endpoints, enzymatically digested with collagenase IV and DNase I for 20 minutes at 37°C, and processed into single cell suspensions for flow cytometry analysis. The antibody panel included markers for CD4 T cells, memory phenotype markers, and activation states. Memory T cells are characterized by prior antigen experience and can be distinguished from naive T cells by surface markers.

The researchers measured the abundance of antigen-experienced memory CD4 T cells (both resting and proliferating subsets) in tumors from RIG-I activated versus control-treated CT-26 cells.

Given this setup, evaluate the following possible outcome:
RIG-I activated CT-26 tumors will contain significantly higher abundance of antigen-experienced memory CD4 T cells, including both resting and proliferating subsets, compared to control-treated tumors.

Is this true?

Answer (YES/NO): YES